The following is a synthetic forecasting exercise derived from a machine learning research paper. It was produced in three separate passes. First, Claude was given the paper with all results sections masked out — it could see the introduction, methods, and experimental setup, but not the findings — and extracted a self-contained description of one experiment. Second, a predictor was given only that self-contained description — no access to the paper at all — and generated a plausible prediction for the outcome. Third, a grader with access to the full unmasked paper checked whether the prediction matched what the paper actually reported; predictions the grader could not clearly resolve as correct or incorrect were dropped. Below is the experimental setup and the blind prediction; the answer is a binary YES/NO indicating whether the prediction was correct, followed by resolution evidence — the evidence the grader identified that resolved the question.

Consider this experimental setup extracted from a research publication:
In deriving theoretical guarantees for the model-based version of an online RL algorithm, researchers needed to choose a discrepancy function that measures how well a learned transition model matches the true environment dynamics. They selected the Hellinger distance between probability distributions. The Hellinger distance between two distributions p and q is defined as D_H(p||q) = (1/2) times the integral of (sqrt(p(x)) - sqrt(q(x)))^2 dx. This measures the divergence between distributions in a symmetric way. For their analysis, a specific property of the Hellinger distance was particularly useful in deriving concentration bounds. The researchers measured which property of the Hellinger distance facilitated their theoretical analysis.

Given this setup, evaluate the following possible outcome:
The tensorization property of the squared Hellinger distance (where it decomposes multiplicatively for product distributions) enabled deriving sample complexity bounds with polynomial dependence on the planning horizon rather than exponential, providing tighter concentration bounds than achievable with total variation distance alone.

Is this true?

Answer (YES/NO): NO